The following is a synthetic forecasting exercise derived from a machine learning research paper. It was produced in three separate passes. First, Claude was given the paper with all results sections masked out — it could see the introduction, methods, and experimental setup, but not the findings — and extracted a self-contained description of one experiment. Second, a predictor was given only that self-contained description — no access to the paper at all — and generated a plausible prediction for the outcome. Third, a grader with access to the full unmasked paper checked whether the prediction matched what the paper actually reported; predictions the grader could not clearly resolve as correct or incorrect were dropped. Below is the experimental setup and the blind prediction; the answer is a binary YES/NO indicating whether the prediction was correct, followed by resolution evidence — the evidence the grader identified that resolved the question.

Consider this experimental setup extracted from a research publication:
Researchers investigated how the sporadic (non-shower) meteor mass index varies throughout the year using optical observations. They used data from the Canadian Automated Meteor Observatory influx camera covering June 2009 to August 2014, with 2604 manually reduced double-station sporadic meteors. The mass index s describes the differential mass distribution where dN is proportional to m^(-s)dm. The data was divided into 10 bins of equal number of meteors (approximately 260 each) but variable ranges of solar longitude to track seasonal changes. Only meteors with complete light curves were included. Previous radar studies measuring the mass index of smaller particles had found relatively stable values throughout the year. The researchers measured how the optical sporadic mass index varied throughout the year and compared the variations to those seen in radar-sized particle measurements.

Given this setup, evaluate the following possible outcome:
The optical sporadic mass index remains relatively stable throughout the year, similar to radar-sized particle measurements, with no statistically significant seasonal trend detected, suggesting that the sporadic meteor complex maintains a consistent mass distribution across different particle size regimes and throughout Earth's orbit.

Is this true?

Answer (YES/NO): NO